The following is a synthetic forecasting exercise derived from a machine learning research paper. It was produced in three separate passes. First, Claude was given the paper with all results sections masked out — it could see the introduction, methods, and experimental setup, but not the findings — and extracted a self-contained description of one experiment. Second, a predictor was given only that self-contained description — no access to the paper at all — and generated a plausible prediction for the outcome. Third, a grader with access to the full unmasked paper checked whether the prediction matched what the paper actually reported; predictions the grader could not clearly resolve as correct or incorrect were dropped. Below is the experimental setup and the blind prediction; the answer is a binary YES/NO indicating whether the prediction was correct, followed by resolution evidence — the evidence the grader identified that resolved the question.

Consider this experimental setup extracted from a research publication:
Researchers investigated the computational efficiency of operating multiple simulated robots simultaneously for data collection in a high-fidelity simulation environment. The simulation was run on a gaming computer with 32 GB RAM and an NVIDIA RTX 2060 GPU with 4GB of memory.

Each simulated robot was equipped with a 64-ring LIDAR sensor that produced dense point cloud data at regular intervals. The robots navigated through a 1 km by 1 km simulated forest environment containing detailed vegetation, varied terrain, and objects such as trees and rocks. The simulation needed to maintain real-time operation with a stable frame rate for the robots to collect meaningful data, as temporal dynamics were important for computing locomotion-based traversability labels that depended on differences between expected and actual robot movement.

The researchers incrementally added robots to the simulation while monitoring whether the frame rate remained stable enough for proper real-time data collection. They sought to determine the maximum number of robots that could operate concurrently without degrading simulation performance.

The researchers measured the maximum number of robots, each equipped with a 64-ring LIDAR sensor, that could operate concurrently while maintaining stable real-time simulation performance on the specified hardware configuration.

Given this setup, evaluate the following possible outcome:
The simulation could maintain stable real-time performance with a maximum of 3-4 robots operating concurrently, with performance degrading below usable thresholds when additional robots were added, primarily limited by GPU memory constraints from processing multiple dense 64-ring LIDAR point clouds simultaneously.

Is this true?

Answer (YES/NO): NO